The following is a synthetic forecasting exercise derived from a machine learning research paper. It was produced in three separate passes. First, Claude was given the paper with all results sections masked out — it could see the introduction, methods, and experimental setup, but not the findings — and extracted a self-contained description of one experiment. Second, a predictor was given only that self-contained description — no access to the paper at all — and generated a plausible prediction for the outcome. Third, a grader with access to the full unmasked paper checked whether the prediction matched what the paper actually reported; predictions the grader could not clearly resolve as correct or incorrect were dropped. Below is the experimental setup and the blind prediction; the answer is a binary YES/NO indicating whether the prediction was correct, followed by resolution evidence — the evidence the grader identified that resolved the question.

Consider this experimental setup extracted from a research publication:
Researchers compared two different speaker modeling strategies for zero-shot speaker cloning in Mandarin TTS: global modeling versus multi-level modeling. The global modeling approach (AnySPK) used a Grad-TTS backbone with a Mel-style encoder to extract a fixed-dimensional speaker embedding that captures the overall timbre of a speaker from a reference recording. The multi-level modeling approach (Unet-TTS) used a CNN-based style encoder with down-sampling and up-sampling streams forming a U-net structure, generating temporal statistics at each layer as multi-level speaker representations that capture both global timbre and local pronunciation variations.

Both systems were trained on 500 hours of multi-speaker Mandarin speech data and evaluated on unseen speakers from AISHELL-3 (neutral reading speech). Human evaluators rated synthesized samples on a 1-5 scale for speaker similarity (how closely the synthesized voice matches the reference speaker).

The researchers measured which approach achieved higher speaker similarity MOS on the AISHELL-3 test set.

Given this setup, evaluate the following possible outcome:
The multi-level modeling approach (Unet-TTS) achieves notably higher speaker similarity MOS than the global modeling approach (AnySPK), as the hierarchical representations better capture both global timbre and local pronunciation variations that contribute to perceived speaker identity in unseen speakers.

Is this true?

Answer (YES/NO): YES